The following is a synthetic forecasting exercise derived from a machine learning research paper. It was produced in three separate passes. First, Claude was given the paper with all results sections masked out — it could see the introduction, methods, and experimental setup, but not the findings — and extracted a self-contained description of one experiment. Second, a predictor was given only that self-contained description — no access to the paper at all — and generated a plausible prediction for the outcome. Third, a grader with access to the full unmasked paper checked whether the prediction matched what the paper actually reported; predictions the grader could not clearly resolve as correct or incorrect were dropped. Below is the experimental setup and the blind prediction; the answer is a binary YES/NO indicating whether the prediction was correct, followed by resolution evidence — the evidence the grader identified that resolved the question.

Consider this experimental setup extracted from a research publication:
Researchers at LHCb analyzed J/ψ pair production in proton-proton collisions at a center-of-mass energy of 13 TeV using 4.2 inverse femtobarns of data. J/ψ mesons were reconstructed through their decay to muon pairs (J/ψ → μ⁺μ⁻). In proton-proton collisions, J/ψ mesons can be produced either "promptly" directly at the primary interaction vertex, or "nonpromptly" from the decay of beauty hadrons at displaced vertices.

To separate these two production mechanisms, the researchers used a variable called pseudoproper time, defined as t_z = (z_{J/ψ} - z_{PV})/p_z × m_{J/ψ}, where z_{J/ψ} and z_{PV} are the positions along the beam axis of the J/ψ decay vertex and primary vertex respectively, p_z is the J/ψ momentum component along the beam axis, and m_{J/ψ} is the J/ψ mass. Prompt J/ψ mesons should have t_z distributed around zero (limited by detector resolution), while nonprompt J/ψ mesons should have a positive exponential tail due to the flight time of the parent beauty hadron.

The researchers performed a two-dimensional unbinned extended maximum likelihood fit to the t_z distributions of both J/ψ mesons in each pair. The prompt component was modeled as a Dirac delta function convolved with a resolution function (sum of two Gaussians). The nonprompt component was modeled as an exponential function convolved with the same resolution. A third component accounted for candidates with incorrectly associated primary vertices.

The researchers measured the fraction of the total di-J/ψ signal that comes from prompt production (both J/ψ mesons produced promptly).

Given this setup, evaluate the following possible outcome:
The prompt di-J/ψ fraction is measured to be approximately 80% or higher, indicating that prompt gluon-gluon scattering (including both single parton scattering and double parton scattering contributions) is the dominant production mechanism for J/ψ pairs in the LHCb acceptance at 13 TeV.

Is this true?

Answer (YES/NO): NO